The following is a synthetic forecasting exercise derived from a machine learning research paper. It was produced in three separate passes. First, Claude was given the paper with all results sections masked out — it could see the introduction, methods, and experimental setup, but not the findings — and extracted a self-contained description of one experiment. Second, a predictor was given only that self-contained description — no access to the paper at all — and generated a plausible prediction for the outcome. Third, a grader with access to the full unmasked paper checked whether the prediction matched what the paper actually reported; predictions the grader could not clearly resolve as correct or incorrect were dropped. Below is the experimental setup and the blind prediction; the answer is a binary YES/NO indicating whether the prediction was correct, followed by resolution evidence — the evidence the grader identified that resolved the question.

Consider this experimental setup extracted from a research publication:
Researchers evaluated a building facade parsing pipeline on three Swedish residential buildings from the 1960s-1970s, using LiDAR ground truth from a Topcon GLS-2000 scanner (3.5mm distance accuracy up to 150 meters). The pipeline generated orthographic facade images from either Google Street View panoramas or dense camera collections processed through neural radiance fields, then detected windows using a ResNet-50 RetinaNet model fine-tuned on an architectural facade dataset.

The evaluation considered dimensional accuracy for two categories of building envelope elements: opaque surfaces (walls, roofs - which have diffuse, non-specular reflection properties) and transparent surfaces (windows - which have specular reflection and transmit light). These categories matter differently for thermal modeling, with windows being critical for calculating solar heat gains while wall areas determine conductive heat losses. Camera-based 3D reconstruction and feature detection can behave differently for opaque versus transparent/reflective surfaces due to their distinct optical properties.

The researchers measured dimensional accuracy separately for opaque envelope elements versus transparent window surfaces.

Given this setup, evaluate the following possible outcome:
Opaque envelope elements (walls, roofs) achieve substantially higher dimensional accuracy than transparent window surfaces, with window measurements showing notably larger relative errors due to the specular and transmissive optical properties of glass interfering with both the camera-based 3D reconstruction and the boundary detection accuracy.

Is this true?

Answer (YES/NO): NO